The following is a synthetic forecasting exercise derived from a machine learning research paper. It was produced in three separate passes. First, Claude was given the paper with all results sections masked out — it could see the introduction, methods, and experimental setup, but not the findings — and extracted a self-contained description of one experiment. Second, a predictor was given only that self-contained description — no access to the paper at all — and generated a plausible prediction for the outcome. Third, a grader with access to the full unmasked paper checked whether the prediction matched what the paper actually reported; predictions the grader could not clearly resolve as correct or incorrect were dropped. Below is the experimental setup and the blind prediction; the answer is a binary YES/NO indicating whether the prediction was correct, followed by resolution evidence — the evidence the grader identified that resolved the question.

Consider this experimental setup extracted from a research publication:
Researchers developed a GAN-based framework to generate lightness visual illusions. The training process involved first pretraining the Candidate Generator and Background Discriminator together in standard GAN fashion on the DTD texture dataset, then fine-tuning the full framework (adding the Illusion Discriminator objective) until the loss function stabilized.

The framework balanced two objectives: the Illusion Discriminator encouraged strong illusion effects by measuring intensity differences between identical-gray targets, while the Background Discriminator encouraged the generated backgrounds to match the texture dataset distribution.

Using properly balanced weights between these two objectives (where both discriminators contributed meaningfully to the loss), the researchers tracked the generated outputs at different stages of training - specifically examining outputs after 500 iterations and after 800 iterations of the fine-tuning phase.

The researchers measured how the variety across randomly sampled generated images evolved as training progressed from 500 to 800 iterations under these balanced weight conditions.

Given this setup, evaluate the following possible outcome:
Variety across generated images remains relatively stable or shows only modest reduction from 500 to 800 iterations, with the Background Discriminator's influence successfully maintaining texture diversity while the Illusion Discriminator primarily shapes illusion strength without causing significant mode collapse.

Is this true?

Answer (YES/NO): YES